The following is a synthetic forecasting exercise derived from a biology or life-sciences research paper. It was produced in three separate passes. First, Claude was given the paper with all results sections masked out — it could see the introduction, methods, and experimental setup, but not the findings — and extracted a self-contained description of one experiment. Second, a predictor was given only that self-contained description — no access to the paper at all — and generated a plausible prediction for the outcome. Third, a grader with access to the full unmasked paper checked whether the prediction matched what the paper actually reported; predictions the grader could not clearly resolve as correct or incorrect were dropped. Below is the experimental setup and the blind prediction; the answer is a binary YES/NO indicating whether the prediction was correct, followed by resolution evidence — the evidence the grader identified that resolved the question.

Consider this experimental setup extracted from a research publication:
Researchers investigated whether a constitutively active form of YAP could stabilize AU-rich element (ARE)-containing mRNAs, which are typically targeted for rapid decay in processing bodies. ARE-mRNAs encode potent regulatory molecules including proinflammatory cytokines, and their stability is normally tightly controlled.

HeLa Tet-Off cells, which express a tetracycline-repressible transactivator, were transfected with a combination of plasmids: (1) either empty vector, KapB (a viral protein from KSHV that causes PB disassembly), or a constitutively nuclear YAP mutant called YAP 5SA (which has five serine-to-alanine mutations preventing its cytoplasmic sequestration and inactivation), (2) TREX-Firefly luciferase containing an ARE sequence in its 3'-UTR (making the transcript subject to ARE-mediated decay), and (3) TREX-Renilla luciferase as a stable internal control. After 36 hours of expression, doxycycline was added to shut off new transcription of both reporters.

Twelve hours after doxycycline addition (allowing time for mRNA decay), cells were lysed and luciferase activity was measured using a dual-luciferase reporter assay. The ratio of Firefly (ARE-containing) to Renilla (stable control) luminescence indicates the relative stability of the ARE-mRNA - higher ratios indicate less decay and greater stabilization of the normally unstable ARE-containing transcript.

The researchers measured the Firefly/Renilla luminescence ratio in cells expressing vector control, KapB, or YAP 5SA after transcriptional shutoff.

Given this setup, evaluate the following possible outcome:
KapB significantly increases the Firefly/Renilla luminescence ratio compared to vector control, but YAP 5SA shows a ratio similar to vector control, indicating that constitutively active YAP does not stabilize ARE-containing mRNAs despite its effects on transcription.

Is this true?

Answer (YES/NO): YES